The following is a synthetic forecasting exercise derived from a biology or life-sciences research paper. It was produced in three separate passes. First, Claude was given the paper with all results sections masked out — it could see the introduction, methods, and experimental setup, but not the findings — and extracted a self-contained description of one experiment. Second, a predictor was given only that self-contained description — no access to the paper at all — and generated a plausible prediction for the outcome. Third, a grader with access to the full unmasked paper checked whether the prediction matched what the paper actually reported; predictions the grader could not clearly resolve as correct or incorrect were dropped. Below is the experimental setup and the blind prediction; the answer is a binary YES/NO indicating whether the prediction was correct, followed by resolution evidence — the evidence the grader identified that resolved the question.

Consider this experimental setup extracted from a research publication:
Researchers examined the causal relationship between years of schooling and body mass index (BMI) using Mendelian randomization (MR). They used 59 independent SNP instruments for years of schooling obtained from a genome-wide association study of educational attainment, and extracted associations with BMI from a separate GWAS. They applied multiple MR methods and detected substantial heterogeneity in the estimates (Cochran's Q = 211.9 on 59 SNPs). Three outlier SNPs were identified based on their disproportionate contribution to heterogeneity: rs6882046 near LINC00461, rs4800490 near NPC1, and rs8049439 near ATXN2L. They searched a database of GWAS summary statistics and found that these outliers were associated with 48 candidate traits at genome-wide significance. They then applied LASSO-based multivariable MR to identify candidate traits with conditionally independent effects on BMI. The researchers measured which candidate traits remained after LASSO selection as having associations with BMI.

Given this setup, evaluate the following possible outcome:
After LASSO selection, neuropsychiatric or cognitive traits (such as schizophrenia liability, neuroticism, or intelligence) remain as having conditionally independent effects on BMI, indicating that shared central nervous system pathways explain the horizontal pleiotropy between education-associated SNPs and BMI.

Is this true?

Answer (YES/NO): NO